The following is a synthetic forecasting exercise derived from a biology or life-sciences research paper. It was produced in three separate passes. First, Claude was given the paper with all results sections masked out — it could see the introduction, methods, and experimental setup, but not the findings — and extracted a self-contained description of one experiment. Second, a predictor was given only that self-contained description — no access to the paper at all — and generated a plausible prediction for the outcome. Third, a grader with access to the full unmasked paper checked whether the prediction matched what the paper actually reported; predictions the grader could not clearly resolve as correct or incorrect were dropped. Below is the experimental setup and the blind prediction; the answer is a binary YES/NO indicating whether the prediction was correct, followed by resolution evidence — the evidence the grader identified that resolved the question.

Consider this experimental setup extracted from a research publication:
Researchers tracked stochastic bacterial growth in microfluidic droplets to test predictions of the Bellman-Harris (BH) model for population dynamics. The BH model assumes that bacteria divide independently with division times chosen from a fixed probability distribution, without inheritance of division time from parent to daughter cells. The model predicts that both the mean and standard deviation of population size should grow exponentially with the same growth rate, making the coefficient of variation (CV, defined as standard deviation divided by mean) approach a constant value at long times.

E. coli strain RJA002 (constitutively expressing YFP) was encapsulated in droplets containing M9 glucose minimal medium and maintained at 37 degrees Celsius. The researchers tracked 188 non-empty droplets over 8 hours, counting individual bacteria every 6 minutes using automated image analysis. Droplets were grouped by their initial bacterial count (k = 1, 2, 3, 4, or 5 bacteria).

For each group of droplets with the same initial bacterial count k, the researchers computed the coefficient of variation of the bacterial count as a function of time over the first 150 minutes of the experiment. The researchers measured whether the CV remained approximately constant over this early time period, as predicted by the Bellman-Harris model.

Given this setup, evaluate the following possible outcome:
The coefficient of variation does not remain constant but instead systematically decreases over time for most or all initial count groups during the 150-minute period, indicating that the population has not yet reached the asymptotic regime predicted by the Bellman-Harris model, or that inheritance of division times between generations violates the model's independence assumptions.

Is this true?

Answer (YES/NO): NO